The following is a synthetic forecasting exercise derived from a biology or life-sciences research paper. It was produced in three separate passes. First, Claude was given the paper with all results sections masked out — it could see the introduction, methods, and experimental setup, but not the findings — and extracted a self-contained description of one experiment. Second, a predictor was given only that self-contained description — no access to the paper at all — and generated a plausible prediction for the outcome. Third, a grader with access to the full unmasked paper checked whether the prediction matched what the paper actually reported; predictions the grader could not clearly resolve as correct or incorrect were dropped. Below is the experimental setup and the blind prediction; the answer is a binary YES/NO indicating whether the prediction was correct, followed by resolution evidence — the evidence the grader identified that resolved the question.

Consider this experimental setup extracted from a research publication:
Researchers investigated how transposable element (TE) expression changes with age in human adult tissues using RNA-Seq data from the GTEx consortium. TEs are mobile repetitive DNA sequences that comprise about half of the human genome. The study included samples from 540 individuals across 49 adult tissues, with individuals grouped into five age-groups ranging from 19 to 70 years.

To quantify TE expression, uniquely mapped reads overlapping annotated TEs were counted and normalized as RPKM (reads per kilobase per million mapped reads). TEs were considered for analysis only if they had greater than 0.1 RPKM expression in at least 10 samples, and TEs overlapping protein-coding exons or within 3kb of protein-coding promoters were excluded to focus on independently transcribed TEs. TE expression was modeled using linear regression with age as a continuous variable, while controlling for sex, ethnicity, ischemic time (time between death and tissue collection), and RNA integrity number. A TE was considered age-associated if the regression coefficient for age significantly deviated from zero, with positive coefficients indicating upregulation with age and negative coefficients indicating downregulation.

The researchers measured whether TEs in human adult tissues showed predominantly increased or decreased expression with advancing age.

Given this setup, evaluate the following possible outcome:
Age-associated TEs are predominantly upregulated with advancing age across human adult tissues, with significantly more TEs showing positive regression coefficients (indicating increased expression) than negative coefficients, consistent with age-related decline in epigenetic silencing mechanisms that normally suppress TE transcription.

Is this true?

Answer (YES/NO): YES